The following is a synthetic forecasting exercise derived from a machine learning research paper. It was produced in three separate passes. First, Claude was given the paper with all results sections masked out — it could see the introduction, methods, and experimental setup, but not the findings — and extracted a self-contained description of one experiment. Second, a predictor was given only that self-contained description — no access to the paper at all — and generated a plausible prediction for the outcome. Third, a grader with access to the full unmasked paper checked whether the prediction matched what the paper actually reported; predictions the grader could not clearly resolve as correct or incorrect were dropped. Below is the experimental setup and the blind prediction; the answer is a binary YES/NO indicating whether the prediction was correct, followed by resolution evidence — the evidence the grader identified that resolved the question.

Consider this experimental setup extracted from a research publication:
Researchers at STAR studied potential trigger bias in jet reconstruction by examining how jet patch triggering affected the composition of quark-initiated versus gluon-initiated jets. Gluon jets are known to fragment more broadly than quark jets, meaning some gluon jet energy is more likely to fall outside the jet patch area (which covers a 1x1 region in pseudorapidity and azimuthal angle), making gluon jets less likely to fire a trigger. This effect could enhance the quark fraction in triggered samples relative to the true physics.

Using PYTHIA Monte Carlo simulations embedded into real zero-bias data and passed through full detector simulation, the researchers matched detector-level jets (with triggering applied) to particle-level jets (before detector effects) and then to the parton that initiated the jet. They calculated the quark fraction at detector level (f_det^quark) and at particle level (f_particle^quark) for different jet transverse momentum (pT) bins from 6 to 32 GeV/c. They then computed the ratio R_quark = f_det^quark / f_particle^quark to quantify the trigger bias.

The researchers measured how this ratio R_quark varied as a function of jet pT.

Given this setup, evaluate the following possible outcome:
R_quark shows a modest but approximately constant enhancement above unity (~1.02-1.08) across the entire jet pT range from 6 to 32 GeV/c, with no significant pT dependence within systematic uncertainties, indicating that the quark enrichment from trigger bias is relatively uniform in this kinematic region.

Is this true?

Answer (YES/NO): NO